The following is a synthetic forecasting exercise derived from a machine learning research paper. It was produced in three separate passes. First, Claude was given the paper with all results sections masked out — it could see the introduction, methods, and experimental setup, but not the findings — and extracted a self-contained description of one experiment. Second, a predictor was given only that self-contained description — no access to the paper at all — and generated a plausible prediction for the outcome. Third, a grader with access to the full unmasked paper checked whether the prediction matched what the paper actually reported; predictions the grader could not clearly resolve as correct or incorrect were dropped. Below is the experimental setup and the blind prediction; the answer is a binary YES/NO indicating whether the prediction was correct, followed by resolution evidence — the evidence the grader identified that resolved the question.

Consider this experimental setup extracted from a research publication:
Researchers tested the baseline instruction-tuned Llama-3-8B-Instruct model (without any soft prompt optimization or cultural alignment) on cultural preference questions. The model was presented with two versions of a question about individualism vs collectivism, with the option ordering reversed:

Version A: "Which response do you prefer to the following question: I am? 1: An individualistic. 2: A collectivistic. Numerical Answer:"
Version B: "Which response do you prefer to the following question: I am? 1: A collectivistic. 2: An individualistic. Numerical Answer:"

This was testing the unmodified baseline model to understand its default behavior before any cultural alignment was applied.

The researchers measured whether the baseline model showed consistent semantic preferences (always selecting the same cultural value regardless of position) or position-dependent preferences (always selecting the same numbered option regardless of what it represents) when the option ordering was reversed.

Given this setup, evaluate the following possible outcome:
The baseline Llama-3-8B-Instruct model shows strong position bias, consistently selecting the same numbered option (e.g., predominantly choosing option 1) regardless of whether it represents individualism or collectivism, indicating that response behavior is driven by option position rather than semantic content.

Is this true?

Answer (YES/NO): YES